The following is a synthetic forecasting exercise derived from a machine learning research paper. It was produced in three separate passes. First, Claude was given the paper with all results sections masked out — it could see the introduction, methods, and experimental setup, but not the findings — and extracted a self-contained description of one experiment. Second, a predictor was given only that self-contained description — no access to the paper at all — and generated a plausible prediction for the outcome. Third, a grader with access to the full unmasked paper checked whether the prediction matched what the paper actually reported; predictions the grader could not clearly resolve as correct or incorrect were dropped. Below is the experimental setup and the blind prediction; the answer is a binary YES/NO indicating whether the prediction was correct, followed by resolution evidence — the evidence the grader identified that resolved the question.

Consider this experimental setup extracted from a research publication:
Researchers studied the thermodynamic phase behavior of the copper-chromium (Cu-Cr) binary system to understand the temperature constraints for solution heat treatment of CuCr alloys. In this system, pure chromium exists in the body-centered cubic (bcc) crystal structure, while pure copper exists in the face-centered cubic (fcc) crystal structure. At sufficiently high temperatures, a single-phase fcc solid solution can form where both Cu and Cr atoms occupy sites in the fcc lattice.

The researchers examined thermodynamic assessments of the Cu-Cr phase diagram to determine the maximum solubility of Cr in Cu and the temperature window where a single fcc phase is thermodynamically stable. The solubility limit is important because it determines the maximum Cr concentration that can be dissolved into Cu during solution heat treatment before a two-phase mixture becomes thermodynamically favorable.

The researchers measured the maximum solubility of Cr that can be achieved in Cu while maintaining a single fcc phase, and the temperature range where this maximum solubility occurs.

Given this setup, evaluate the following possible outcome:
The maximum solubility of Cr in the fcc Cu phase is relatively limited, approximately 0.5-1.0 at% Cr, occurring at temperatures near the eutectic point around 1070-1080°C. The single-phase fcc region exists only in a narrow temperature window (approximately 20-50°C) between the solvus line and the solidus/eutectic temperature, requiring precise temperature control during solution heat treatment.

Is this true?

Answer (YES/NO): NO